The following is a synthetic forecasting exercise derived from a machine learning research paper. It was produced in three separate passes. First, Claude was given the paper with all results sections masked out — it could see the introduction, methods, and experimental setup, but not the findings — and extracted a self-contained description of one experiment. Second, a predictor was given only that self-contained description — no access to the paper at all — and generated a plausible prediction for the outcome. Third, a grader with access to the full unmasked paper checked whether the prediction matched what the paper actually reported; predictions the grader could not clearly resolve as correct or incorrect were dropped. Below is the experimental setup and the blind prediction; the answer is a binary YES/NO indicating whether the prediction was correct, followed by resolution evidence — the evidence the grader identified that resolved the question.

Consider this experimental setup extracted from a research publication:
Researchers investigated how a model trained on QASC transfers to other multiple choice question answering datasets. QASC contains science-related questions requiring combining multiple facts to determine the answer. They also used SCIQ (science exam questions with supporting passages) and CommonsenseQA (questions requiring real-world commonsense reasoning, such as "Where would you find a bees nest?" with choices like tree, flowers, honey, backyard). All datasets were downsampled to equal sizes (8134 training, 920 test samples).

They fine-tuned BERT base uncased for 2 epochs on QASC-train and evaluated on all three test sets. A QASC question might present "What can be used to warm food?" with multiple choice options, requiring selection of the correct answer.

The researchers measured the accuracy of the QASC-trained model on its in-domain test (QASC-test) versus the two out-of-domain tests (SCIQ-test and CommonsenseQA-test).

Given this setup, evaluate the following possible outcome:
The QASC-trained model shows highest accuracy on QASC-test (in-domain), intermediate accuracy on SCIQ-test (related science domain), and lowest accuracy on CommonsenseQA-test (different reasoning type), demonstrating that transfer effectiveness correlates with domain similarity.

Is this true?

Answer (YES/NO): NO